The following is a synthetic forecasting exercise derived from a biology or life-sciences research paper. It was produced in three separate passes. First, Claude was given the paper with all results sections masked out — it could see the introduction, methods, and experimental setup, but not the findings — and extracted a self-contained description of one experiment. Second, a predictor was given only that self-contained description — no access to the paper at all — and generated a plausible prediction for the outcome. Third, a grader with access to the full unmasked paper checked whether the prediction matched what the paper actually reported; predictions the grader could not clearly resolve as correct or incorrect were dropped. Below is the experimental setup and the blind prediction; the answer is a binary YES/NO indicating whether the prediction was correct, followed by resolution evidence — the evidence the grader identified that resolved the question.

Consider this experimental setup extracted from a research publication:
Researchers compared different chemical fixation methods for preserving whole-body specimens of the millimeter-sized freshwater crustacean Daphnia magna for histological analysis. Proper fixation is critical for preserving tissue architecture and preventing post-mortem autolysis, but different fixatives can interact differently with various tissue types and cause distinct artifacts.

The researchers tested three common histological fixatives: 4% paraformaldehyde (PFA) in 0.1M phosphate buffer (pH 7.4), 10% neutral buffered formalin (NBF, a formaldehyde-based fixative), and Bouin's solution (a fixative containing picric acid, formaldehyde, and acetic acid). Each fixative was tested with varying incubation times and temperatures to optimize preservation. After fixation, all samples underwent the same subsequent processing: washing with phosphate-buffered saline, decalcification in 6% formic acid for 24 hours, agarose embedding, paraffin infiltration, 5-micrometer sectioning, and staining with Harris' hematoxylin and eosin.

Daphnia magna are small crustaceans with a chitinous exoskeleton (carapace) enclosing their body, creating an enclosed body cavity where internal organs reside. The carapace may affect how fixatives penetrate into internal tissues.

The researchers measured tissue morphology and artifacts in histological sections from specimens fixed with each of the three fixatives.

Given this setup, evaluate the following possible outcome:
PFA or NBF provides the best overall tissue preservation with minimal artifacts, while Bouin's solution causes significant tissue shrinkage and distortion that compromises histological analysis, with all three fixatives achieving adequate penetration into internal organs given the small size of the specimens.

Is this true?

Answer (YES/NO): NO